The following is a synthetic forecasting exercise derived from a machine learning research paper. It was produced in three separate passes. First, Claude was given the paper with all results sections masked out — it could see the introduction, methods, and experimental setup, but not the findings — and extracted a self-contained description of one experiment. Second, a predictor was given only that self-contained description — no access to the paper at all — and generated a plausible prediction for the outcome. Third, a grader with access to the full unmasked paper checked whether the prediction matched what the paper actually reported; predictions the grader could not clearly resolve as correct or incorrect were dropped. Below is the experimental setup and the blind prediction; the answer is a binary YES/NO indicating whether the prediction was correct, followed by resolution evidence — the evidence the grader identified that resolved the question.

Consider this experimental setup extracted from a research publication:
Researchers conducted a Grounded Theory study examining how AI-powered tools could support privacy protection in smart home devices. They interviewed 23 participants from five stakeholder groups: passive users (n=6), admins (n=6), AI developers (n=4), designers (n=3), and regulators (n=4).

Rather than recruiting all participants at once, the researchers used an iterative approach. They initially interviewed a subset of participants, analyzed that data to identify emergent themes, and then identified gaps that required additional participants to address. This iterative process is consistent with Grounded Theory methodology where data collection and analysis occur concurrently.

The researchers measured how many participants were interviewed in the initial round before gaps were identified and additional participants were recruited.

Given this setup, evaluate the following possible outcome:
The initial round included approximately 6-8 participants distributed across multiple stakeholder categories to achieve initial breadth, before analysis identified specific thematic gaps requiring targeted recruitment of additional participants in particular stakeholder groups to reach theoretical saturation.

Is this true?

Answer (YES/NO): NO